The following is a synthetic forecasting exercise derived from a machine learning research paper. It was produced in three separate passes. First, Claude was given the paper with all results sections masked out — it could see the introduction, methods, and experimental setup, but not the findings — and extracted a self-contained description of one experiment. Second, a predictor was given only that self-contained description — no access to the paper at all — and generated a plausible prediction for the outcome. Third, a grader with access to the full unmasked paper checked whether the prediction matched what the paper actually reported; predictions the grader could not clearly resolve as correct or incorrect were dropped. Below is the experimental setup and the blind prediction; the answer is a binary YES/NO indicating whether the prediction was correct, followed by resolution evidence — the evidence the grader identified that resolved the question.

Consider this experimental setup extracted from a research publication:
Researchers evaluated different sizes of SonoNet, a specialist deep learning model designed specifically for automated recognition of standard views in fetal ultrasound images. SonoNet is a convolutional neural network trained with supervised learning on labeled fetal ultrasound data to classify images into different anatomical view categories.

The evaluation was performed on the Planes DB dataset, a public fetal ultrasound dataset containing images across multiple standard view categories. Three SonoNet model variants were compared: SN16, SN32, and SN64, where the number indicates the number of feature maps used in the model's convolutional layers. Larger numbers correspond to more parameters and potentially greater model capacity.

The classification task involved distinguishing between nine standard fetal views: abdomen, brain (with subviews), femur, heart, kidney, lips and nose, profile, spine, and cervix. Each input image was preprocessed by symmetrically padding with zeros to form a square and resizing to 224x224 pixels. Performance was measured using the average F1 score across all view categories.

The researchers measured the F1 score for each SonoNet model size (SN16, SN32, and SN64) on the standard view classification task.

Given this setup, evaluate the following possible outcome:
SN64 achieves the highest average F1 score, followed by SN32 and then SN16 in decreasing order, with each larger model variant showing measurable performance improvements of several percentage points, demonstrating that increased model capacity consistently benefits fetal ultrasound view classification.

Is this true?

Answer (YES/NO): NO